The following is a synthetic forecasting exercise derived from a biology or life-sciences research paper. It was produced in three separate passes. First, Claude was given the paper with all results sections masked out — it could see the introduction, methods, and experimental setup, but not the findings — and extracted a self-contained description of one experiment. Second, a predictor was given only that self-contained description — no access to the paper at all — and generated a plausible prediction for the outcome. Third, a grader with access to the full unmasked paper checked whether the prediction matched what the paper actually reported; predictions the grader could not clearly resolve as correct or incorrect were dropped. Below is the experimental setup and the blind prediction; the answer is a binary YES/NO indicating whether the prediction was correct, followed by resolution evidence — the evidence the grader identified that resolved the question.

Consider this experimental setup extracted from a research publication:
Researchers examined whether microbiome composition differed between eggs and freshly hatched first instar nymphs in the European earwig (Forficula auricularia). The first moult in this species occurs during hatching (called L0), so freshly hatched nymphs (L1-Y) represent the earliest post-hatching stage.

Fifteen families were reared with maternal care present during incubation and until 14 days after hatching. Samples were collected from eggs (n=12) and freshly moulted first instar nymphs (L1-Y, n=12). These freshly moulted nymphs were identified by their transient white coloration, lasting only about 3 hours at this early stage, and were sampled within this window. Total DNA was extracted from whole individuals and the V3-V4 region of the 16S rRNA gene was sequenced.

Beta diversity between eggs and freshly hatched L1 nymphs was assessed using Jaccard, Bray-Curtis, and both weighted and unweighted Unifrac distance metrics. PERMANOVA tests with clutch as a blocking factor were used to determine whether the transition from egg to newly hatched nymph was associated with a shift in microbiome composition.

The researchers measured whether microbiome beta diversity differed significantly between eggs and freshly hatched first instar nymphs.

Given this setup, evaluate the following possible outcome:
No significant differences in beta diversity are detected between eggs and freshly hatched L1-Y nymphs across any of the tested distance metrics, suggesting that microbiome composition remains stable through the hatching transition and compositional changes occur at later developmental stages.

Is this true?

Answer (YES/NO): YES